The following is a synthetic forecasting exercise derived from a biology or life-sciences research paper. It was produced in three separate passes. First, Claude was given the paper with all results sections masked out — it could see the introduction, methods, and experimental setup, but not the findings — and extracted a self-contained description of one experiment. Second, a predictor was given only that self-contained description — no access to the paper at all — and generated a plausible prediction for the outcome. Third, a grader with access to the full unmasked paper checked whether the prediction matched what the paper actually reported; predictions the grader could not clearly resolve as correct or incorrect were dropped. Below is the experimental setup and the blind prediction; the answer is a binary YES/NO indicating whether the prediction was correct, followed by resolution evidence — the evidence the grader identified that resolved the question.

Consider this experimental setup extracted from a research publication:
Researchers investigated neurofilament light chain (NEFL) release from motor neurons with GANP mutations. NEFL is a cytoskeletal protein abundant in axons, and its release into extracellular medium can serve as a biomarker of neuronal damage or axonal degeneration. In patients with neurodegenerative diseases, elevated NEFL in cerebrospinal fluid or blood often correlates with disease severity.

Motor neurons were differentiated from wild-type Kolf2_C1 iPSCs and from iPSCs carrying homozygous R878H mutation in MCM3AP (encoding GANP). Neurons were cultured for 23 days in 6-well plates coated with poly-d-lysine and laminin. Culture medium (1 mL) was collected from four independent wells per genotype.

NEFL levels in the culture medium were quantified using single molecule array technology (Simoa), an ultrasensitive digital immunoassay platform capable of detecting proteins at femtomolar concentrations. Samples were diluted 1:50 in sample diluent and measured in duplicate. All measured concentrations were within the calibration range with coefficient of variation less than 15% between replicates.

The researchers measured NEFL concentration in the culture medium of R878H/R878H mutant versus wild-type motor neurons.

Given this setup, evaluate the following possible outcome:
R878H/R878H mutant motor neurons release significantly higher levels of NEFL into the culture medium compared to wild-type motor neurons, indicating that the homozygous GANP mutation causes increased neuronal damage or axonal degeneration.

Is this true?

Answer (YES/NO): NO